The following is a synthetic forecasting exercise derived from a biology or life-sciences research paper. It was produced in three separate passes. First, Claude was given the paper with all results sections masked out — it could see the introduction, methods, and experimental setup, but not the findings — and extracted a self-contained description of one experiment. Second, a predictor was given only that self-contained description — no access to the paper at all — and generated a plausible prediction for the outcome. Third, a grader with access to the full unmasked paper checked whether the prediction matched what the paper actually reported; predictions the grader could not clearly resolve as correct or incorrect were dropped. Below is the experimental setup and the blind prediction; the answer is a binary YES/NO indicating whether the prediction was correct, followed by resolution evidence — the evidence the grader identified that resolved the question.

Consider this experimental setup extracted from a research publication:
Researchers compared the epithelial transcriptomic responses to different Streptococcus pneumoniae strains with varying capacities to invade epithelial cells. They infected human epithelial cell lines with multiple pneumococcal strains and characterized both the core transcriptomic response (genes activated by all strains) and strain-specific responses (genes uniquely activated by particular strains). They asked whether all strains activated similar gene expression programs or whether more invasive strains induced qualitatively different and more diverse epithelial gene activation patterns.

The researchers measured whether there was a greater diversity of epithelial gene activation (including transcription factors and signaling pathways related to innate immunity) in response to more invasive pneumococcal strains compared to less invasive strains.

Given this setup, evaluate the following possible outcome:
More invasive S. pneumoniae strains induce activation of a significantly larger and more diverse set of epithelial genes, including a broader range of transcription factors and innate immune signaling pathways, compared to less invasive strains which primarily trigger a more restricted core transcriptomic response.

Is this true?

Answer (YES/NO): YES